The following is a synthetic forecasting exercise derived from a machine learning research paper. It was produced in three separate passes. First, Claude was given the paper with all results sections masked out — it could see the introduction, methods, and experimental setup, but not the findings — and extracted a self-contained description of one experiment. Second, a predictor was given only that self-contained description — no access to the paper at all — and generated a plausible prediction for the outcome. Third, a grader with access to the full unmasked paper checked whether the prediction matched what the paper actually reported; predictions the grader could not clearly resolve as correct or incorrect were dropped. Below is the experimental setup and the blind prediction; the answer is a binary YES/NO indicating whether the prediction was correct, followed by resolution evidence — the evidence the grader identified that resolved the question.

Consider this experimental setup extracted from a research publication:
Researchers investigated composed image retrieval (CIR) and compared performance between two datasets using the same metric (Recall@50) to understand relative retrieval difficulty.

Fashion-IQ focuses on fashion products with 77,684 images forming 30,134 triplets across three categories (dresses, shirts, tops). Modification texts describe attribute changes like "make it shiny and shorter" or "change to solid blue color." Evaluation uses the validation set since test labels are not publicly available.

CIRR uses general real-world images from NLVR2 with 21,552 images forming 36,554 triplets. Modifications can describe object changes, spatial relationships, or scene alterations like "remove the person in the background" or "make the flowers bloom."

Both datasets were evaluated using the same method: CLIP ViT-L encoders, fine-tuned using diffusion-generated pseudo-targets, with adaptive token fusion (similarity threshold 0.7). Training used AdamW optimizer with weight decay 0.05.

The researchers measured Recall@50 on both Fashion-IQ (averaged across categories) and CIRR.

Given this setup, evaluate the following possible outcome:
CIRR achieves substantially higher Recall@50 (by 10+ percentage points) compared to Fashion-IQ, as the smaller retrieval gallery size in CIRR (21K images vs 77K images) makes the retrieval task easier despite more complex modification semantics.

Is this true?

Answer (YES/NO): YES